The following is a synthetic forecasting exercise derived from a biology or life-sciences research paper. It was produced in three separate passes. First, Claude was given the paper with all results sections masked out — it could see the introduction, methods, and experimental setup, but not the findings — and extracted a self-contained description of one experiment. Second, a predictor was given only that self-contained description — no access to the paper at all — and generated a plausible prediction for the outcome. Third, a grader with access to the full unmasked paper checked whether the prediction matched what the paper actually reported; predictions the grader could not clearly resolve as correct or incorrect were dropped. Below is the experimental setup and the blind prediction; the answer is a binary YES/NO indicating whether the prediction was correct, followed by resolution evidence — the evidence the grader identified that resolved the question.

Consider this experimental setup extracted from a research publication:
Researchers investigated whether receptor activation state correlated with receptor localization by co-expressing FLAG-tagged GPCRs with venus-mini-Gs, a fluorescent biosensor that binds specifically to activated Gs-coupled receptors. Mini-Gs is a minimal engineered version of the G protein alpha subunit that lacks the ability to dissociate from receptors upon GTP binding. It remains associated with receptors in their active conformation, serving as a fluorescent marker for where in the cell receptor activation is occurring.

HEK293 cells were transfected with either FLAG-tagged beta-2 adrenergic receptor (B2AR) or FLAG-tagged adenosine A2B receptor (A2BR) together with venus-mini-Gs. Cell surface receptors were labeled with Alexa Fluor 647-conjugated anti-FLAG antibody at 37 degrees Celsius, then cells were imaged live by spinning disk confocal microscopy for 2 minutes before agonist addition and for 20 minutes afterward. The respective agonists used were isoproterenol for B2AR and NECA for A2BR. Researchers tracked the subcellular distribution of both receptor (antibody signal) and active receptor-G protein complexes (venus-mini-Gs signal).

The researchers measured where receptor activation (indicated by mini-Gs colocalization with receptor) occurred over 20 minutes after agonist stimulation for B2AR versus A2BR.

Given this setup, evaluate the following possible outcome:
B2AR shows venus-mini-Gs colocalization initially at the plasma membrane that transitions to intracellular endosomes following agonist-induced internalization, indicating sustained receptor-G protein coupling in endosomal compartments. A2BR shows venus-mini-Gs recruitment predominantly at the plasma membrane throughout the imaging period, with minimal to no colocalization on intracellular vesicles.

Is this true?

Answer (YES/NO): YES